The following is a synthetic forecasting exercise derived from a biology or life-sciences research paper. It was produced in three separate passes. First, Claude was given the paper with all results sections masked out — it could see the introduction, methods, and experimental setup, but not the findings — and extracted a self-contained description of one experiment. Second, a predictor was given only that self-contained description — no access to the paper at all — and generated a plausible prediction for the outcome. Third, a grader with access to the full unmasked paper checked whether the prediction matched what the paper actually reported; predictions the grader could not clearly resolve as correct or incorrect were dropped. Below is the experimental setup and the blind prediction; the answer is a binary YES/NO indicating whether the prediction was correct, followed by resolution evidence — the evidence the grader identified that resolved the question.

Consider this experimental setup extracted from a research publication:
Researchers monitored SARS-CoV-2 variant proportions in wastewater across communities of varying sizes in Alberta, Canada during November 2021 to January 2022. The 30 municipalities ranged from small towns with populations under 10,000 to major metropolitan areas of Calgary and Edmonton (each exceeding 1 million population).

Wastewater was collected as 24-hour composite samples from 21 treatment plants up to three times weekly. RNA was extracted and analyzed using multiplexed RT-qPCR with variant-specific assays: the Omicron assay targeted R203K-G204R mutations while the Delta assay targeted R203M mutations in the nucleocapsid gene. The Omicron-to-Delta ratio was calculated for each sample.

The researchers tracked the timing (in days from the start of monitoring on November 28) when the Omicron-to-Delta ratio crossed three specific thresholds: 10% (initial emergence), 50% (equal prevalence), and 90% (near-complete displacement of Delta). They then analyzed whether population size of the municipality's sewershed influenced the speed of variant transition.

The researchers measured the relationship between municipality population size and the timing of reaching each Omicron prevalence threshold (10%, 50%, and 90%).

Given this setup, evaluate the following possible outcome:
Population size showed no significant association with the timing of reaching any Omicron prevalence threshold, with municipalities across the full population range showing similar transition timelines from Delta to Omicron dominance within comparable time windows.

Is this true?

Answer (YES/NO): NO